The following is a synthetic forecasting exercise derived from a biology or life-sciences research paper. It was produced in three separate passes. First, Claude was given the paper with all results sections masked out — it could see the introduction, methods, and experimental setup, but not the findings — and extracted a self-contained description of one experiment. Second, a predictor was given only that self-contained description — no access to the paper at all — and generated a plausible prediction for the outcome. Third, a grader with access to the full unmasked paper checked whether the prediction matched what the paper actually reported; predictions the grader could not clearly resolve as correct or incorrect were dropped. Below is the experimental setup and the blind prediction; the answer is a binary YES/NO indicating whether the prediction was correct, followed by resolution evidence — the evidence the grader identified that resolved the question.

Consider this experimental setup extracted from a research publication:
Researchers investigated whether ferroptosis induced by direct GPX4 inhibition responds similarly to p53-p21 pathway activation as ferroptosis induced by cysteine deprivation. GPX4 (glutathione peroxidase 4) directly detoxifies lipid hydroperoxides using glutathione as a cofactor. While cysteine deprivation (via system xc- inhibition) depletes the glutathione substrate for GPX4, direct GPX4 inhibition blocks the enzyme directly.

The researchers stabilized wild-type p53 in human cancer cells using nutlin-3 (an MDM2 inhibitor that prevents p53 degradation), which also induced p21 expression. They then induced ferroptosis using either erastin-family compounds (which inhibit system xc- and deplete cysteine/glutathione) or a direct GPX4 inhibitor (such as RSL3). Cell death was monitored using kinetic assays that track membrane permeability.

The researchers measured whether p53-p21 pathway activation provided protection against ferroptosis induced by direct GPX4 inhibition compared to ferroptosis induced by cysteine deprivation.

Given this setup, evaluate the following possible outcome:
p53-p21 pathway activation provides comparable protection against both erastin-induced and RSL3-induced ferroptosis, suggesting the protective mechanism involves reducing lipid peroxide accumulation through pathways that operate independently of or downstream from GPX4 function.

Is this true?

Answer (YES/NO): NO